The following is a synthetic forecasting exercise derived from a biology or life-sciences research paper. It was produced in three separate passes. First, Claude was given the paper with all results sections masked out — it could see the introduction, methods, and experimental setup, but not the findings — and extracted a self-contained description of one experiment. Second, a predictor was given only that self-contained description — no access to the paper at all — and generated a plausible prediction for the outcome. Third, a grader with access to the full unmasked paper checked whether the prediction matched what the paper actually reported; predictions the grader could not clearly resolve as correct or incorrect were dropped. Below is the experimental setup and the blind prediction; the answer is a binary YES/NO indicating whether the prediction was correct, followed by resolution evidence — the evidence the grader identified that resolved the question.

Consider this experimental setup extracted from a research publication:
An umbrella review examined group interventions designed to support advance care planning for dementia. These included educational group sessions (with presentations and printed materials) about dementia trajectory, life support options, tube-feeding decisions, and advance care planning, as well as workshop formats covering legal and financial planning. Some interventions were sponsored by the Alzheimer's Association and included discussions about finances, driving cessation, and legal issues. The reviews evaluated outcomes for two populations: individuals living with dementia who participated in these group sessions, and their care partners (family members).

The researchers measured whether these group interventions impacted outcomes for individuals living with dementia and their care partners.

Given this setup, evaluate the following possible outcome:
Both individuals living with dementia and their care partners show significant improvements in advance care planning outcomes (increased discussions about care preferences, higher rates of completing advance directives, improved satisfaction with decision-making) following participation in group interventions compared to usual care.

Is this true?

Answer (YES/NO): NO